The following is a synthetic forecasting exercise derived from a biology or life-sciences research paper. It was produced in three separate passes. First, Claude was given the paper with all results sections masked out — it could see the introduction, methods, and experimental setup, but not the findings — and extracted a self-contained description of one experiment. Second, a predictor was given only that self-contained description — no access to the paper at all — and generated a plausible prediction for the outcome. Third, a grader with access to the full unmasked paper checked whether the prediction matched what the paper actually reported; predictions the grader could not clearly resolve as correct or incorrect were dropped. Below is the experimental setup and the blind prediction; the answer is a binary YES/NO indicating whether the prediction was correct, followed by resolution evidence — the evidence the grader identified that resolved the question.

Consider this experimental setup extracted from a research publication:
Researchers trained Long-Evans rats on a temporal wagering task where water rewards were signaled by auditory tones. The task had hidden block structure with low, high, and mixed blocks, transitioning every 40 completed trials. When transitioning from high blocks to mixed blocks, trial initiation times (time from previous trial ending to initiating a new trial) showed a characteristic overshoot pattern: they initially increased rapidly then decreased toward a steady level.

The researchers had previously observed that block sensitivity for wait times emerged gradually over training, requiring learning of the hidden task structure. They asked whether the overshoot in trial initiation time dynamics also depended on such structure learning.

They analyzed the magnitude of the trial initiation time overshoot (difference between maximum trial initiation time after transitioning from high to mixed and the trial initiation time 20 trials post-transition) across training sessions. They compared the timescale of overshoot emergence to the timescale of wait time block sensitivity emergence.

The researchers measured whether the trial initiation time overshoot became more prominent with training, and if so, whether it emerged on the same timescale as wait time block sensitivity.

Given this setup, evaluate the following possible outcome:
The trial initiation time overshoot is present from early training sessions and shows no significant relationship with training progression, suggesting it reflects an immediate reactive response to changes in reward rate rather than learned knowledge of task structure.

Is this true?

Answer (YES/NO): NO